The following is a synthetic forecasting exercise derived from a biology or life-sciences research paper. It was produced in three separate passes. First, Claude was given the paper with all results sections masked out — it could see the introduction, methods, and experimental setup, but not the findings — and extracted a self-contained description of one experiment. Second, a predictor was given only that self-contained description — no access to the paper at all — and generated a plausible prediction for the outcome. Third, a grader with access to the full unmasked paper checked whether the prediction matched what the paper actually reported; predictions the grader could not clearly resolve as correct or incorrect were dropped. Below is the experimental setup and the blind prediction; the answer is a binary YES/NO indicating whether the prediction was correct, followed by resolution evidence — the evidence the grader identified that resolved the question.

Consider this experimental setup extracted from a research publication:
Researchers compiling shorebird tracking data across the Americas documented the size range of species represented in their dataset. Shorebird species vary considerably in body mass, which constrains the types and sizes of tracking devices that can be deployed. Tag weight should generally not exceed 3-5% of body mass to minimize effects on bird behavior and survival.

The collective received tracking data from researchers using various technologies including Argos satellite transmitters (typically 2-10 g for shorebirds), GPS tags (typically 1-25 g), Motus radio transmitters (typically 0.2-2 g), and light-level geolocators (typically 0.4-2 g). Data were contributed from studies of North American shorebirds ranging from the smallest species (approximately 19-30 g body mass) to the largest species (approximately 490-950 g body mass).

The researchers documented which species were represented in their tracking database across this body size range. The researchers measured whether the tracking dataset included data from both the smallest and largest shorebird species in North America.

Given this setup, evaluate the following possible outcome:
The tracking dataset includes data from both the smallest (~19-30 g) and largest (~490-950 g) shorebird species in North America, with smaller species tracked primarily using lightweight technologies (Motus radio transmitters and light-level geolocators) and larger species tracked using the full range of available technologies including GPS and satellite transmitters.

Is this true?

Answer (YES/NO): YES